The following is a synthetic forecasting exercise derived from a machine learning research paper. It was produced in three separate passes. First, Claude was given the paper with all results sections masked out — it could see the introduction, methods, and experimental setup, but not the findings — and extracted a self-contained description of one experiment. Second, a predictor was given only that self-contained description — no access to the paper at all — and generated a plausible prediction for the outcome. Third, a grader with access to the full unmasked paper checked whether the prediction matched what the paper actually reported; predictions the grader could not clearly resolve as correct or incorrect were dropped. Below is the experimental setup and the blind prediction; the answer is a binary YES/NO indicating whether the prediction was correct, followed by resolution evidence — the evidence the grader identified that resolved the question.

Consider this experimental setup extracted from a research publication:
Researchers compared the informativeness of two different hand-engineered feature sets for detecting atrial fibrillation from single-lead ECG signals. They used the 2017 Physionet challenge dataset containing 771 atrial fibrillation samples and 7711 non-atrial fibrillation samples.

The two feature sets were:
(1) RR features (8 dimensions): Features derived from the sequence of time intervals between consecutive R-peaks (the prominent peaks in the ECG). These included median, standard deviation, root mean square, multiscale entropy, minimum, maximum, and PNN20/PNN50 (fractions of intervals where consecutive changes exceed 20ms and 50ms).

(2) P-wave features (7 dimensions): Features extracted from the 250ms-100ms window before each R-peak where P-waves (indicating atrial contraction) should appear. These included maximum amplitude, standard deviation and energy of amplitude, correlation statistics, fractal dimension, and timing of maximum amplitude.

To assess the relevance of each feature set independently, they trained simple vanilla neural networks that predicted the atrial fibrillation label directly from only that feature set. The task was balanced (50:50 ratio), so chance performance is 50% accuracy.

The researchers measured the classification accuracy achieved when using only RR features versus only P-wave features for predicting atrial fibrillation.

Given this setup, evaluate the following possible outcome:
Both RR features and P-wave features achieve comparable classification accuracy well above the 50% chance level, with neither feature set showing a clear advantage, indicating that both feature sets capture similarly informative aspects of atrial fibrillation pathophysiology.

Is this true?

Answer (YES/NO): NO